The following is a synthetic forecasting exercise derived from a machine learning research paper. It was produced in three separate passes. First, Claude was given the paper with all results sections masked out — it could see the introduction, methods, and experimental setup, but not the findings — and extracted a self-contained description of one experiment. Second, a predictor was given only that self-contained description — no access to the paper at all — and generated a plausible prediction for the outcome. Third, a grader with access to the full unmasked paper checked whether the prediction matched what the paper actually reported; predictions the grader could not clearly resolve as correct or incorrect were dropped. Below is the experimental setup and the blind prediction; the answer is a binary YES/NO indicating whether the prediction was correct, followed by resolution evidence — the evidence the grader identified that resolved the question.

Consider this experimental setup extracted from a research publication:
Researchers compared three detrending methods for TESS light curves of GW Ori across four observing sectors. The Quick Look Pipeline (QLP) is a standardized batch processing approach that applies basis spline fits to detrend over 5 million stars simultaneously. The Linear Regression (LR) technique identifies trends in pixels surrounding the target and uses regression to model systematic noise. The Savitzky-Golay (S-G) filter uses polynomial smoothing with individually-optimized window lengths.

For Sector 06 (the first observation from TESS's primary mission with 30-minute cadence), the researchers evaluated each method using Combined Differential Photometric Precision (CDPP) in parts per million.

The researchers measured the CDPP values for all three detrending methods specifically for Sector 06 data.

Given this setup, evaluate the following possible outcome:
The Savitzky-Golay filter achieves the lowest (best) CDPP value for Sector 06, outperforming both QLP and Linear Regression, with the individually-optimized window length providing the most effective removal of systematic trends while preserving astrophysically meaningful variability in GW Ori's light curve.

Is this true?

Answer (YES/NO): YES